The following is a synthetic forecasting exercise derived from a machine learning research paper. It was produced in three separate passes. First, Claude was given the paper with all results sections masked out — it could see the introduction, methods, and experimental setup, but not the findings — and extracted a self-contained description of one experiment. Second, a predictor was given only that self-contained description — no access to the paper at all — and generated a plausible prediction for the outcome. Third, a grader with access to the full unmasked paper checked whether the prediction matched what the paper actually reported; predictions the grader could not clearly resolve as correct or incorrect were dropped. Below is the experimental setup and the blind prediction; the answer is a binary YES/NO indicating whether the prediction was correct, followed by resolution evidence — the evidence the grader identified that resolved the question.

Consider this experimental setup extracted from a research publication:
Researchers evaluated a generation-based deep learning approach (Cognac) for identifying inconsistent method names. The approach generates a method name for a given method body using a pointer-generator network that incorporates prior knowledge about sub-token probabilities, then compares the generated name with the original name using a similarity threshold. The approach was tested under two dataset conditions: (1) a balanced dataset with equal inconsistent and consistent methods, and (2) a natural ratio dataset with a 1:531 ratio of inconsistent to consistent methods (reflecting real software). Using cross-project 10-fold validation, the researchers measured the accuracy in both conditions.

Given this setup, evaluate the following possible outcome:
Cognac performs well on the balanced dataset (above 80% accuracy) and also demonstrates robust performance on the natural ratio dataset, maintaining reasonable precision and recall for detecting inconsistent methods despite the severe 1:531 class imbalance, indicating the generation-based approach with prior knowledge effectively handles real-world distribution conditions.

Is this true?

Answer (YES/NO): NO